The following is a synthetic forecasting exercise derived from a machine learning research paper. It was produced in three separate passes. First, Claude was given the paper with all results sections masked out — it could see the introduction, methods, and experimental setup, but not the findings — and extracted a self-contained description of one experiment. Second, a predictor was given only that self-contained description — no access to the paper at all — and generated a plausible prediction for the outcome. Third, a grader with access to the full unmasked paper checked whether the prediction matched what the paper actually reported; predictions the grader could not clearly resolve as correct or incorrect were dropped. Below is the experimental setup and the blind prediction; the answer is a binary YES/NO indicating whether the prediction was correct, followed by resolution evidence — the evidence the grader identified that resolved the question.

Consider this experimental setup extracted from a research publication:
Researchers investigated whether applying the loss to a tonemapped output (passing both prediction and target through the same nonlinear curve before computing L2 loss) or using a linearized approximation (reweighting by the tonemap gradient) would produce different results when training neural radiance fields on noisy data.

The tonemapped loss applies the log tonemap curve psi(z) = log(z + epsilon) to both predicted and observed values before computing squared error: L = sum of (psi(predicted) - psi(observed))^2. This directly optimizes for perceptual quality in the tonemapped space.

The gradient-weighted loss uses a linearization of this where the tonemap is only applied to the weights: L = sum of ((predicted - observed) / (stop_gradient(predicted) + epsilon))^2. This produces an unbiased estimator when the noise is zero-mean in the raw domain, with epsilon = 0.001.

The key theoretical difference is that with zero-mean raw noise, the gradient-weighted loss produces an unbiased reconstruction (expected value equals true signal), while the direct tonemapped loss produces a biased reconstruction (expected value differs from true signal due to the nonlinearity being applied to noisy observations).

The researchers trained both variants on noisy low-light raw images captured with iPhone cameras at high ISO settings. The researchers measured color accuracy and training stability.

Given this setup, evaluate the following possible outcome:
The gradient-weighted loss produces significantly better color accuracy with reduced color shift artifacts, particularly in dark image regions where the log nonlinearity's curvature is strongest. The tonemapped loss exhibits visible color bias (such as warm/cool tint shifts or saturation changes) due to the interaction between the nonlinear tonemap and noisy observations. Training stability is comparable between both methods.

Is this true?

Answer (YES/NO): NO